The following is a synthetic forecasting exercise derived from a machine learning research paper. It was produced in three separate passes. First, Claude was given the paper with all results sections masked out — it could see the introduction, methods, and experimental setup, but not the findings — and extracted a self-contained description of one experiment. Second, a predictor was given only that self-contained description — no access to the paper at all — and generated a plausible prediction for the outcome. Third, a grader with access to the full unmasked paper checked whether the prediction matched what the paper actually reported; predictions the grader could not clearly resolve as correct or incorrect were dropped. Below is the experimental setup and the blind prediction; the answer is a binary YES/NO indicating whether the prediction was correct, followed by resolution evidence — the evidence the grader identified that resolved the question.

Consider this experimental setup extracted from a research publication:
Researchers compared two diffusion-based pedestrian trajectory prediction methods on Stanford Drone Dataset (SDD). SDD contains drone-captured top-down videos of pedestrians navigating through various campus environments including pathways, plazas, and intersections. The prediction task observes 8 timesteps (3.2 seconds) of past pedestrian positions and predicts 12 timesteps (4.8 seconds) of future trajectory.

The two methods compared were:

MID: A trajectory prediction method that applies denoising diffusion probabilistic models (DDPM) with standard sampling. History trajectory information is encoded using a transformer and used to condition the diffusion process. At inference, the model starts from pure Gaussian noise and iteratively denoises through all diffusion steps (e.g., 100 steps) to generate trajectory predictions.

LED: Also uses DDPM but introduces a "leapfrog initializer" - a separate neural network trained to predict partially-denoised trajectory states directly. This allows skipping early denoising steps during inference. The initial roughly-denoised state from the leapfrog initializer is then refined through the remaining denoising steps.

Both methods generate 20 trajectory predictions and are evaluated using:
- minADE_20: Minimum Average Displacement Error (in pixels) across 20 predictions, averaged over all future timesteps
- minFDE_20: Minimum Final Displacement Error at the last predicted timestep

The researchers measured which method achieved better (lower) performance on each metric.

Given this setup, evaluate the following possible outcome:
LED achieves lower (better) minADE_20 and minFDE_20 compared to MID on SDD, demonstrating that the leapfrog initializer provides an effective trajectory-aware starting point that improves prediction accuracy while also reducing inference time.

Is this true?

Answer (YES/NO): NO